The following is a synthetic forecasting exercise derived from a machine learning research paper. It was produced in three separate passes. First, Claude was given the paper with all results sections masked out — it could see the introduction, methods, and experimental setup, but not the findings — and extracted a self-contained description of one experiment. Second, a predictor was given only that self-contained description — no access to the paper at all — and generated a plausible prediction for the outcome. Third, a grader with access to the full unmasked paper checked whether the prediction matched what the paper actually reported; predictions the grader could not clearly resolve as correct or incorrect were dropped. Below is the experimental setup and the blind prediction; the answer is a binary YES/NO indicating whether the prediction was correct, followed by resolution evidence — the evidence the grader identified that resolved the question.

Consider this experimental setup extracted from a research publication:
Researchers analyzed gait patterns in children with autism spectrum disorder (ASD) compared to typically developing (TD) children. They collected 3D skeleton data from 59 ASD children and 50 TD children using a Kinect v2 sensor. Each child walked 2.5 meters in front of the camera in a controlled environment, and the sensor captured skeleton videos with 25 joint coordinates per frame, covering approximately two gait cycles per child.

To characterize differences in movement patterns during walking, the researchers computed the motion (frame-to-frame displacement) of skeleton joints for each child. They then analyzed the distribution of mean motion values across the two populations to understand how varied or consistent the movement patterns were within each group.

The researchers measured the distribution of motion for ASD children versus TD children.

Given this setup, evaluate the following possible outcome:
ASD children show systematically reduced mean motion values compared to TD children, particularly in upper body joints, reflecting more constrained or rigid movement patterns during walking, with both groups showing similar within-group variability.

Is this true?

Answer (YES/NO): NO